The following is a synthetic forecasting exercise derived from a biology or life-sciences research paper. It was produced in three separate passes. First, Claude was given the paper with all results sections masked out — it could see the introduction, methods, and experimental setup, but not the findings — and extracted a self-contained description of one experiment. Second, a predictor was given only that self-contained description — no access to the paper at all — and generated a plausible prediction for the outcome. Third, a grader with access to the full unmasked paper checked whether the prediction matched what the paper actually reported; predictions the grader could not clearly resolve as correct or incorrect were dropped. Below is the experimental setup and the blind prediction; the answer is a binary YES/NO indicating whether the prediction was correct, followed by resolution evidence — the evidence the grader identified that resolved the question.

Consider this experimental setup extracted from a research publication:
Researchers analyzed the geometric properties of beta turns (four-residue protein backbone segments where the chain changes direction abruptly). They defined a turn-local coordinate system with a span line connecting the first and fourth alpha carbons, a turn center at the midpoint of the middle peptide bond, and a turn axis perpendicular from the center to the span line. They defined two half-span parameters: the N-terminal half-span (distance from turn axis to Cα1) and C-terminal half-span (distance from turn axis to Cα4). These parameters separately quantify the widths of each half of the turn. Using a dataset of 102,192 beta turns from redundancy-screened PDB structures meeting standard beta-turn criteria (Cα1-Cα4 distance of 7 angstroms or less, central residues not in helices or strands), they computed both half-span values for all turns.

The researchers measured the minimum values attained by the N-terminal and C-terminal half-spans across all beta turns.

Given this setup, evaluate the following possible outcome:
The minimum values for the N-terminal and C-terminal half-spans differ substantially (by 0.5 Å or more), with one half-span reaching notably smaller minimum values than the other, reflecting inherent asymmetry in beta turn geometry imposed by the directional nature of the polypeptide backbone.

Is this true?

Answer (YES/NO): YES